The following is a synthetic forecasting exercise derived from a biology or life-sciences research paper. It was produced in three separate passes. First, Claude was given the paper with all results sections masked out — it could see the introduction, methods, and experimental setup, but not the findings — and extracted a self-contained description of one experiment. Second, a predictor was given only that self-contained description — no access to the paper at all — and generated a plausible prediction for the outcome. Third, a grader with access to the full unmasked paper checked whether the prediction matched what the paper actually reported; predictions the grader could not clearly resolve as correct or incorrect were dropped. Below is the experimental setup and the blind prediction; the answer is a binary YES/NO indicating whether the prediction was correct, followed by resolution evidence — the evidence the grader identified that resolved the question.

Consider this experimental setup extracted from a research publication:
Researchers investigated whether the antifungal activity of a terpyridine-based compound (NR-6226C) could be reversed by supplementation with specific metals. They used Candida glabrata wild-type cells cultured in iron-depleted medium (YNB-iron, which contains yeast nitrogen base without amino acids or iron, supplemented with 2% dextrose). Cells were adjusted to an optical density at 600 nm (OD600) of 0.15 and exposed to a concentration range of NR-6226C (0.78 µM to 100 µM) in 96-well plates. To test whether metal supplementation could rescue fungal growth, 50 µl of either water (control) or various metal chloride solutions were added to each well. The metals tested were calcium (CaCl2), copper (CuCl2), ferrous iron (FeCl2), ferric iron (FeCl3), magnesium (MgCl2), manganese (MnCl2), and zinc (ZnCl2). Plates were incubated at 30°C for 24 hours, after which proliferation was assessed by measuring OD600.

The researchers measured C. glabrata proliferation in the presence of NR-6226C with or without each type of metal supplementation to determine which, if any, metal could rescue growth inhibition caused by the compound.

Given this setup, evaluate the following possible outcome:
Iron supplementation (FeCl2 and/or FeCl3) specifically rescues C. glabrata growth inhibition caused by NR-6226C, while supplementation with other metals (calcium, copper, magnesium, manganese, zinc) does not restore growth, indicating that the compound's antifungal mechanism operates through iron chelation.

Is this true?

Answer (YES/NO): NO